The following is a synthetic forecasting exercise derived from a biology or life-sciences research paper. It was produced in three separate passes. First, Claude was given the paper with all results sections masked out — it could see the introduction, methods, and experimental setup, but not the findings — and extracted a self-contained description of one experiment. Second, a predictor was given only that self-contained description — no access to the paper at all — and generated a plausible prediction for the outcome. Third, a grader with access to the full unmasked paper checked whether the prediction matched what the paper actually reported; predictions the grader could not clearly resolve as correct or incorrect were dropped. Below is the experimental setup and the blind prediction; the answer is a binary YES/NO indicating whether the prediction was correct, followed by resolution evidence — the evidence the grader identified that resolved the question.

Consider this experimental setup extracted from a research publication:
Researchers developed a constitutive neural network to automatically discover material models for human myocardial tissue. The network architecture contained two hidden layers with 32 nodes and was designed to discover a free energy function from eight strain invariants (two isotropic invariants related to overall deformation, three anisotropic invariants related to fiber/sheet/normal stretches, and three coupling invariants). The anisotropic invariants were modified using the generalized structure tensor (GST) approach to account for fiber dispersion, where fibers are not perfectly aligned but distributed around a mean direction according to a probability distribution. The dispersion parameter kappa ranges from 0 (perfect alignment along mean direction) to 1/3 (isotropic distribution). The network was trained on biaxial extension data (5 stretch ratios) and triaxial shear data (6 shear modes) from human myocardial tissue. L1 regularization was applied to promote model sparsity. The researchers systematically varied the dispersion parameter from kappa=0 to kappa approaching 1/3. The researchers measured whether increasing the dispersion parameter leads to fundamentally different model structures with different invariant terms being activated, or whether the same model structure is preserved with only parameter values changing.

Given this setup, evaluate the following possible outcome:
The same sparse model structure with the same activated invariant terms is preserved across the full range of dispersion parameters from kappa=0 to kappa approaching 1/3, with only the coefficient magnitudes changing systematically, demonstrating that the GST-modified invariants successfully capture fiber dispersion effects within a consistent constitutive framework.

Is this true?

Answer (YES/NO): NO